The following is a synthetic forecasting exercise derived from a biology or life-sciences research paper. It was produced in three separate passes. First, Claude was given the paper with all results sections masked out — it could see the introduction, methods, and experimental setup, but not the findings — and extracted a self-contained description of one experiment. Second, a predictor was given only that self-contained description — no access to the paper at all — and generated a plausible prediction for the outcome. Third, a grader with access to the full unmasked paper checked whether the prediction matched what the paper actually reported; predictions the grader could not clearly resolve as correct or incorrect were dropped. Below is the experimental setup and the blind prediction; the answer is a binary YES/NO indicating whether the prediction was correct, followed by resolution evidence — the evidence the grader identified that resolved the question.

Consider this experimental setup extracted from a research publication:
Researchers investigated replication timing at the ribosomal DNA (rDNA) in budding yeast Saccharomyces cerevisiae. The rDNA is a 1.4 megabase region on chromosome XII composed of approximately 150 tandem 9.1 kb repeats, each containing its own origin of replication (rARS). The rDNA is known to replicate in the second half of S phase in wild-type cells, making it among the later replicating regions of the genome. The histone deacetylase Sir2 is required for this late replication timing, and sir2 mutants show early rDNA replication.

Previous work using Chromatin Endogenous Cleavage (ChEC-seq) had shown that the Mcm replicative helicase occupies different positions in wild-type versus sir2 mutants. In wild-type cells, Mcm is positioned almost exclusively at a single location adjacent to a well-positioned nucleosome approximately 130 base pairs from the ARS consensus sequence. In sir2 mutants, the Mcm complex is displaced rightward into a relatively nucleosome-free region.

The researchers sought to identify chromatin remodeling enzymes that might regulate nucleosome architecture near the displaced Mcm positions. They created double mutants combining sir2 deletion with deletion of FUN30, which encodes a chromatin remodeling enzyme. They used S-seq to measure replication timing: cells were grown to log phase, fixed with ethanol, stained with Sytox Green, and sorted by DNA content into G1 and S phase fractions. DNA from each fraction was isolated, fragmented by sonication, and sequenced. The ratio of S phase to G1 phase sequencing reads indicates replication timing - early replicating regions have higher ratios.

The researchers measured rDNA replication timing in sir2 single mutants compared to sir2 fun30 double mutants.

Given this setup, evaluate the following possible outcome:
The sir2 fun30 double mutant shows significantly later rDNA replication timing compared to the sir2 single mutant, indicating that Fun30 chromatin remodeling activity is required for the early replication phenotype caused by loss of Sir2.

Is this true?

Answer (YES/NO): YES